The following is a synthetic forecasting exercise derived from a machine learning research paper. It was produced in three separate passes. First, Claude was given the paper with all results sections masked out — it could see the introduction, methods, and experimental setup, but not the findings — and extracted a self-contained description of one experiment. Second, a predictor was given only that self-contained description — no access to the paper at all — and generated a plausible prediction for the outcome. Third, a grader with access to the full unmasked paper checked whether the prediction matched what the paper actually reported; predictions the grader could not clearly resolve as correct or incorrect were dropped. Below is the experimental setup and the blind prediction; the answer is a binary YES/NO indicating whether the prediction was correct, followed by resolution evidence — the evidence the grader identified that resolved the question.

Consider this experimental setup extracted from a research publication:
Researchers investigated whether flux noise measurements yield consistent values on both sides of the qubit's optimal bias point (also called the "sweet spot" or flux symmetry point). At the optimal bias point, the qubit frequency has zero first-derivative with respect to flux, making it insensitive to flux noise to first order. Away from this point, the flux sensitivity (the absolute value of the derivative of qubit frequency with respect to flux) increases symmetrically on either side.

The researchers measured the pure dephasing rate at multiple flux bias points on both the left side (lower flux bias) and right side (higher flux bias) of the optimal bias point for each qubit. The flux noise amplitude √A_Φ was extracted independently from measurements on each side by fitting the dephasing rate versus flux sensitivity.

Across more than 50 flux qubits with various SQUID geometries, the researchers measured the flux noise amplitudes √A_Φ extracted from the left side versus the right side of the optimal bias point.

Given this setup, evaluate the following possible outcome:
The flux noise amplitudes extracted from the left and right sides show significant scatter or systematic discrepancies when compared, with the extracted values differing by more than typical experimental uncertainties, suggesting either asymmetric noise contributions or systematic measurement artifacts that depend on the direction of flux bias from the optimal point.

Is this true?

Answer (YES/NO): NO